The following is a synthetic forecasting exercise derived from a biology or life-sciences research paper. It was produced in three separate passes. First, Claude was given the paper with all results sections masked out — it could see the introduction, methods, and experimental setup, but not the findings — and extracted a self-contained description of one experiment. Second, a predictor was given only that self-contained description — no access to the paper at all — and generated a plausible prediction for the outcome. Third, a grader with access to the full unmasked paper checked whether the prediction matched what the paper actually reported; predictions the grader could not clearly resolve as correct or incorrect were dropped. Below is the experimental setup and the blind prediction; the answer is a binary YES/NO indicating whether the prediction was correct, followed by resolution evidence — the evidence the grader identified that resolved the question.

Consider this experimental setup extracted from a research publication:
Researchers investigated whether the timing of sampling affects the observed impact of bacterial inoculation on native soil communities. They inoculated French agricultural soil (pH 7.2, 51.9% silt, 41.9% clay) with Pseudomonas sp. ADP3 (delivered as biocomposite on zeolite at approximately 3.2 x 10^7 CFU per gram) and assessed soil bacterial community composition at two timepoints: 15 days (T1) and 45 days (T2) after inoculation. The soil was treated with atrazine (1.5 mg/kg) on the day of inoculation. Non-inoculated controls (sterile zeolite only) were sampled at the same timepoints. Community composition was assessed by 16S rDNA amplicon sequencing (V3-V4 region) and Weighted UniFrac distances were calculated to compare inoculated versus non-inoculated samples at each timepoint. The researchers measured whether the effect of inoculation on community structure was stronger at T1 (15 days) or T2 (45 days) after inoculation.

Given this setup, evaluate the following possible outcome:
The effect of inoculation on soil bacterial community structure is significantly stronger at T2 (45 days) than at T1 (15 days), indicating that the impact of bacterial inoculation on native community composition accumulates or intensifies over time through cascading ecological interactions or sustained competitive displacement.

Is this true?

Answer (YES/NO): YES